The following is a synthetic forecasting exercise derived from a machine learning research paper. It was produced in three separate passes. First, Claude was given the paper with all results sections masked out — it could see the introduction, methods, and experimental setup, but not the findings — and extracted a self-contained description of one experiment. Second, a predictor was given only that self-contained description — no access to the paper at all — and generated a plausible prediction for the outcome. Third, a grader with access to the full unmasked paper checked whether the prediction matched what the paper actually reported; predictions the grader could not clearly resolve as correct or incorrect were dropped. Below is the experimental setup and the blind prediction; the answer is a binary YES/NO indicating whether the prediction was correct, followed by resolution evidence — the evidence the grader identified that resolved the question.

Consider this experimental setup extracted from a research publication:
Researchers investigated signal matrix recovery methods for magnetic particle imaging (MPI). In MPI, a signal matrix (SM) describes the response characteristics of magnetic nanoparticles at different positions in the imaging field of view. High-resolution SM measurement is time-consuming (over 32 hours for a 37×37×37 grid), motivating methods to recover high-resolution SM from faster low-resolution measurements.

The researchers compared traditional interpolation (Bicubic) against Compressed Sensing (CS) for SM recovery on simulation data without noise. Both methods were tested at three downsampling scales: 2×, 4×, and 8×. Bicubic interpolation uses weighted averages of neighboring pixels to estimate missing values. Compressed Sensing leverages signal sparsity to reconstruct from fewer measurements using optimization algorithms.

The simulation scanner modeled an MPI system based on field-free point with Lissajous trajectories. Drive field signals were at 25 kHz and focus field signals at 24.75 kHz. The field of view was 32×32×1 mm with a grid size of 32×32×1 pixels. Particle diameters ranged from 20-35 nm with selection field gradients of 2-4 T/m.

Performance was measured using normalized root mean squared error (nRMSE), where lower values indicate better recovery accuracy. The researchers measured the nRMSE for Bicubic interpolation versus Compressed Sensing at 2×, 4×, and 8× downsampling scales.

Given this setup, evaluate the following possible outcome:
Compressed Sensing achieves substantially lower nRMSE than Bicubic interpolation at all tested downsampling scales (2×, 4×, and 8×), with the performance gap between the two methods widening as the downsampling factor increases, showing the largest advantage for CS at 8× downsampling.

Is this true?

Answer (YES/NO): NO